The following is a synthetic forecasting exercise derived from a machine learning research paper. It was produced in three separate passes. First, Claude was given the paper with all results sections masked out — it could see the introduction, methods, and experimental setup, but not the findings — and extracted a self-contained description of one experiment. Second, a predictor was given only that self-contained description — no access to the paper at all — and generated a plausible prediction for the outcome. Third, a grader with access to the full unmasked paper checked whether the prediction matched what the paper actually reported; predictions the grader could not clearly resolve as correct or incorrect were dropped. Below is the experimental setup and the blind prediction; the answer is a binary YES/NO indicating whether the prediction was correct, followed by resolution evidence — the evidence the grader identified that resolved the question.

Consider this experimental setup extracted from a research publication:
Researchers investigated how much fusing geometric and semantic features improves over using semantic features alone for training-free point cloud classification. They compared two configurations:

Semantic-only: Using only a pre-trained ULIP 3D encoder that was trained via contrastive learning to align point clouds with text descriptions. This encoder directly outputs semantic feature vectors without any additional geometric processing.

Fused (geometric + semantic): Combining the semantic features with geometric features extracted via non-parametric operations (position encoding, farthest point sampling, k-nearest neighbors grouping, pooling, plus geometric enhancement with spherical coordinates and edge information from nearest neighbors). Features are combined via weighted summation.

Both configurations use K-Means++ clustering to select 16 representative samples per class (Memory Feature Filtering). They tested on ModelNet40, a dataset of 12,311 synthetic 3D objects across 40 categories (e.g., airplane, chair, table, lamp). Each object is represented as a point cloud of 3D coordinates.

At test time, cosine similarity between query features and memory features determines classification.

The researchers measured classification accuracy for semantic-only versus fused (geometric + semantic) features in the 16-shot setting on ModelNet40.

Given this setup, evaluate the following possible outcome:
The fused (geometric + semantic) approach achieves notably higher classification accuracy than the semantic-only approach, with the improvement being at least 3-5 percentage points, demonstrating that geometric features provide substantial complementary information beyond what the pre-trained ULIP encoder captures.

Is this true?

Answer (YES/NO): NO